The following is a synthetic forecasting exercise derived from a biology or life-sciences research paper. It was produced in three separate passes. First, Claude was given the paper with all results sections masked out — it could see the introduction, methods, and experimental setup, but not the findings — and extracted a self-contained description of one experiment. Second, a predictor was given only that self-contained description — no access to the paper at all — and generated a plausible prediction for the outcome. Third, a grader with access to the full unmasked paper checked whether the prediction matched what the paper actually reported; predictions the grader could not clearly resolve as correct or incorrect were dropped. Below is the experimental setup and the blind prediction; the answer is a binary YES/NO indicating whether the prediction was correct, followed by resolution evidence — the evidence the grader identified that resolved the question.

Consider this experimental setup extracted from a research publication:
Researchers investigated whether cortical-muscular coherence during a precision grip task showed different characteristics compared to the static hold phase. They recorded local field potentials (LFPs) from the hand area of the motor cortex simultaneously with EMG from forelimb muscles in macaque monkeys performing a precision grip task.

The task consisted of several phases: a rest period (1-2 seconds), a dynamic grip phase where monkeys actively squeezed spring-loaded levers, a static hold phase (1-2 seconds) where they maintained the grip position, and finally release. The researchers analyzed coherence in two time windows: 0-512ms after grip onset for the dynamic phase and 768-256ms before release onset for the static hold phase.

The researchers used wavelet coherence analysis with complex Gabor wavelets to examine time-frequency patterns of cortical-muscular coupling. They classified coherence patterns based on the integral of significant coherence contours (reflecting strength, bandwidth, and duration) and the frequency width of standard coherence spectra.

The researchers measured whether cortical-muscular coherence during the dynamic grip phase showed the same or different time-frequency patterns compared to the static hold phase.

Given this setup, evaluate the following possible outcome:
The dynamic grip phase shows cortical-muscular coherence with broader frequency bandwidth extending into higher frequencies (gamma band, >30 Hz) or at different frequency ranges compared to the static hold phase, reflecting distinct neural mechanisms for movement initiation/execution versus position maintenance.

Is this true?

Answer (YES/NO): NO